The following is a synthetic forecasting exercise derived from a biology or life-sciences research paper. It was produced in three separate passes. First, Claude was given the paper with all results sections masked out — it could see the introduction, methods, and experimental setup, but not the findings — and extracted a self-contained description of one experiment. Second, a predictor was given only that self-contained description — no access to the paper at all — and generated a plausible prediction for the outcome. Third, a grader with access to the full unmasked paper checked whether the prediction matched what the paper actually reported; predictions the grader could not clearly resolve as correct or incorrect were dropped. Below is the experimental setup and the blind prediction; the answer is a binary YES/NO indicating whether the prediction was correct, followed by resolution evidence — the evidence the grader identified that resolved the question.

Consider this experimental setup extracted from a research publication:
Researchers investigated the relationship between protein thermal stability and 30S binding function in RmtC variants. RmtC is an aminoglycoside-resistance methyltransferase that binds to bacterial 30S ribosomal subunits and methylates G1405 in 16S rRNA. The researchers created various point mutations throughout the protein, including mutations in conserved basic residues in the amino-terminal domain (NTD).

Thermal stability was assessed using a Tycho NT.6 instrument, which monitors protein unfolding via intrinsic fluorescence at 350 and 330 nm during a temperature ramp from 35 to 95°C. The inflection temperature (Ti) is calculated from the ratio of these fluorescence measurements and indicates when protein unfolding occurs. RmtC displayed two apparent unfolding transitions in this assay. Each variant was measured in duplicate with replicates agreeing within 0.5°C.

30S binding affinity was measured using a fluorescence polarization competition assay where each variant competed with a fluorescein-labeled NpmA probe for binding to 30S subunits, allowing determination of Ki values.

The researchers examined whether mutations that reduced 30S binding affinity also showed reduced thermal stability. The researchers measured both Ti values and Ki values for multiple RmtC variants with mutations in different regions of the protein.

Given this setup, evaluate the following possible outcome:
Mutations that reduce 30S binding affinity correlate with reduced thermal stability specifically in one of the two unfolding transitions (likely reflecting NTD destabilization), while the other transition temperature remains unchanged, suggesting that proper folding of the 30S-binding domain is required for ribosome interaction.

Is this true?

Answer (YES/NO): NO